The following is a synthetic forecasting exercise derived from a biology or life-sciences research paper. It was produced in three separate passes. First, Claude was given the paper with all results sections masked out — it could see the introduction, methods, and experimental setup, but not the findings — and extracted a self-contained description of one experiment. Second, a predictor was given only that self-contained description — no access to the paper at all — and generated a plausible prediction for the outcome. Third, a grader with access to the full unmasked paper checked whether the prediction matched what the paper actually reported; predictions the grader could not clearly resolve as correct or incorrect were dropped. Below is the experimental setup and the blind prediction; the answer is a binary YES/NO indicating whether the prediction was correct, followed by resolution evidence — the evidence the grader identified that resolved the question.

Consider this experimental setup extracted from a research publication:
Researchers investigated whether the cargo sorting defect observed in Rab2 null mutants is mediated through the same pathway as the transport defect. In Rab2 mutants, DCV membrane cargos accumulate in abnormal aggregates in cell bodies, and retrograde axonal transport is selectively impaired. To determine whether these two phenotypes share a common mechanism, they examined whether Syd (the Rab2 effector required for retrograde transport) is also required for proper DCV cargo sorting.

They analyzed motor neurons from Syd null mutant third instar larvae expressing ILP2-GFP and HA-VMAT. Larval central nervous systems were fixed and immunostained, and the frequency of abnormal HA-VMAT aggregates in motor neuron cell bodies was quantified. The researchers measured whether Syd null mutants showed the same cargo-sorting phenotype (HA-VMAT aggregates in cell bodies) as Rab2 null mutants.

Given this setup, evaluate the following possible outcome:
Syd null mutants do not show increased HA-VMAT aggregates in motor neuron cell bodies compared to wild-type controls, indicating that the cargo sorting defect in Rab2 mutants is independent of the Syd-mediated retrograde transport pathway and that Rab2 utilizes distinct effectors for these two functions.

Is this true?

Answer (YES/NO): YES